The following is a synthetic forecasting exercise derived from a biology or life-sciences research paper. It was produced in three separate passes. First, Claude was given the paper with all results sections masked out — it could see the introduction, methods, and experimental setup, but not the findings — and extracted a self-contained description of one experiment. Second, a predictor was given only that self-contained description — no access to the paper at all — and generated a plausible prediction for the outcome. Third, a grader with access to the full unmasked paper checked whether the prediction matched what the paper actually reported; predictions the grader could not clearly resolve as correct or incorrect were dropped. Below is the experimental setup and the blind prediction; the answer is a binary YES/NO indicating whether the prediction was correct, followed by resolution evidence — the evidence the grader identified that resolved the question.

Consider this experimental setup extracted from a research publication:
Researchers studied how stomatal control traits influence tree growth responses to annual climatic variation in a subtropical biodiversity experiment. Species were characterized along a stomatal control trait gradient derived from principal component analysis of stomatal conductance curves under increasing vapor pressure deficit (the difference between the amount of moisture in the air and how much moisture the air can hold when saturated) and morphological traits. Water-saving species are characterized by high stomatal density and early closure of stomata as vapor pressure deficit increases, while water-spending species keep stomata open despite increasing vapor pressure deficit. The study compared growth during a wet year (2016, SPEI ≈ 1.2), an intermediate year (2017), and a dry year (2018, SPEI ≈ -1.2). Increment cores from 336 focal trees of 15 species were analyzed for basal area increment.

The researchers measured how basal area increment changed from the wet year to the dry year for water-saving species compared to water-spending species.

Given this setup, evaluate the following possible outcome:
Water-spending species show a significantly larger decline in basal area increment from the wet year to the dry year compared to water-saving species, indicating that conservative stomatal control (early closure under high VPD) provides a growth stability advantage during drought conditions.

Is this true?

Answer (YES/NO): NO